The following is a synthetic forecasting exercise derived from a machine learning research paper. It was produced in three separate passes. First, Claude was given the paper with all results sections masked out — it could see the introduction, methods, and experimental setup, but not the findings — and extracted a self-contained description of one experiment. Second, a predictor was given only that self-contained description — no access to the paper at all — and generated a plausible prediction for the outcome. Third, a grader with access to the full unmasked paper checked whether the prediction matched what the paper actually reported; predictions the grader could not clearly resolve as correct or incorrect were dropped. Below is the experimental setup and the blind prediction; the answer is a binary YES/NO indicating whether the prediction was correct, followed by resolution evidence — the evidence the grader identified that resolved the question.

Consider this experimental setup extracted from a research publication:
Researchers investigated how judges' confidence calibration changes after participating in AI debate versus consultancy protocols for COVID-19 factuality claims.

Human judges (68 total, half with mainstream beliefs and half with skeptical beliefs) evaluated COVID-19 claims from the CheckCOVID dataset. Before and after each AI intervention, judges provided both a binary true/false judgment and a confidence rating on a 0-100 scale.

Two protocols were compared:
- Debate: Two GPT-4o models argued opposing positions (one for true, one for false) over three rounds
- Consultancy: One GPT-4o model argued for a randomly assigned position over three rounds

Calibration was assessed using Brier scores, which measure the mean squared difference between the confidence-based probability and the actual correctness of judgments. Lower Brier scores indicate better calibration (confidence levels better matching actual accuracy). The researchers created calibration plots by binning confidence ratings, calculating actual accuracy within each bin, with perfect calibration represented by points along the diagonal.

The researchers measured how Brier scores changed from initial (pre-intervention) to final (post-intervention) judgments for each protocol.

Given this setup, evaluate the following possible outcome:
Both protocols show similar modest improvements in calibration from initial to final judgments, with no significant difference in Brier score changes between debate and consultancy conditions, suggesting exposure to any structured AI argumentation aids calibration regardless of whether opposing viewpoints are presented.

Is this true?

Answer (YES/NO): NO